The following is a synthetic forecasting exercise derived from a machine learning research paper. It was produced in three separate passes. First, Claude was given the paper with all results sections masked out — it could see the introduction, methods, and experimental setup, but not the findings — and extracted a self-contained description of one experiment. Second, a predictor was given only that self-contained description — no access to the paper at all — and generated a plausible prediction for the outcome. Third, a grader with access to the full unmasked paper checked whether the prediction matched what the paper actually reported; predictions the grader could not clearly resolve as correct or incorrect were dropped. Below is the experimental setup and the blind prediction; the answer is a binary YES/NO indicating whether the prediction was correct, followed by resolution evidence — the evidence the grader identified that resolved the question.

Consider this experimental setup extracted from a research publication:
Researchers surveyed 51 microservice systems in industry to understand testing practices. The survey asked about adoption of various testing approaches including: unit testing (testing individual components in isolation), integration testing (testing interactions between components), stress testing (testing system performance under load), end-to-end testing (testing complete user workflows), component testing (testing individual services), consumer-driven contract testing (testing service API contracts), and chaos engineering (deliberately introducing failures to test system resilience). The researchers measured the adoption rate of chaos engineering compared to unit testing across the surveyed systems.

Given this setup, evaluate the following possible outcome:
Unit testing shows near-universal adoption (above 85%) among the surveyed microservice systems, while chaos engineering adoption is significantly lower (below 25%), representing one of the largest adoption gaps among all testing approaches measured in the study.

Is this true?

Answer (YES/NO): YES